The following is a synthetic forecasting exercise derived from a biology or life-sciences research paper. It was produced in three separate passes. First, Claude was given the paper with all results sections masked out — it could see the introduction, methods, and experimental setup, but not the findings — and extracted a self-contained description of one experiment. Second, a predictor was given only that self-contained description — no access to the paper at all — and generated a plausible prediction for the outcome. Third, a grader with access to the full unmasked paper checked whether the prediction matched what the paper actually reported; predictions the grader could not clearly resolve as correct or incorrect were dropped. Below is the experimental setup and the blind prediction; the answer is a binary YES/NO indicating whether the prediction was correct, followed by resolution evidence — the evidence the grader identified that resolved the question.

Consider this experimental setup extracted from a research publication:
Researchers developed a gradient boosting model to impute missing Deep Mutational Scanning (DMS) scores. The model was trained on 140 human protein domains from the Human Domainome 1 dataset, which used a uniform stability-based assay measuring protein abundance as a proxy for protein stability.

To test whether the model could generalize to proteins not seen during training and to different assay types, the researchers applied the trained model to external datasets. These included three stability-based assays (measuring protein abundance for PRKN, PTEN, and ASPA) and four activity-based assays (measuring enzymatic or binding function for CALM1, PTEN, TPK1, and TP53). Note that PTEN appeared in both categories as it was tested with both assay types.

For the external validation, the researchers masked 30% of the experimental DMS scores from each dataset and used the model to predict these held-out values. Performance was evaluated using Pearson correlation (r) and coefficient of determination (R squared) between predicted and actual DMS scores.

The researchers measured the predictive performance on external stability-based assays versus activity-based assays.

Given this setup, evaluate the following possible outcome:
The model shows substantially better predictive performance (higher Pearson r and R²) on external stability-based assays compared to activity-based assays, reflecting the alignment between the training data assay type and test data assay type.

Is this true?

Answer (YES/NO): YES